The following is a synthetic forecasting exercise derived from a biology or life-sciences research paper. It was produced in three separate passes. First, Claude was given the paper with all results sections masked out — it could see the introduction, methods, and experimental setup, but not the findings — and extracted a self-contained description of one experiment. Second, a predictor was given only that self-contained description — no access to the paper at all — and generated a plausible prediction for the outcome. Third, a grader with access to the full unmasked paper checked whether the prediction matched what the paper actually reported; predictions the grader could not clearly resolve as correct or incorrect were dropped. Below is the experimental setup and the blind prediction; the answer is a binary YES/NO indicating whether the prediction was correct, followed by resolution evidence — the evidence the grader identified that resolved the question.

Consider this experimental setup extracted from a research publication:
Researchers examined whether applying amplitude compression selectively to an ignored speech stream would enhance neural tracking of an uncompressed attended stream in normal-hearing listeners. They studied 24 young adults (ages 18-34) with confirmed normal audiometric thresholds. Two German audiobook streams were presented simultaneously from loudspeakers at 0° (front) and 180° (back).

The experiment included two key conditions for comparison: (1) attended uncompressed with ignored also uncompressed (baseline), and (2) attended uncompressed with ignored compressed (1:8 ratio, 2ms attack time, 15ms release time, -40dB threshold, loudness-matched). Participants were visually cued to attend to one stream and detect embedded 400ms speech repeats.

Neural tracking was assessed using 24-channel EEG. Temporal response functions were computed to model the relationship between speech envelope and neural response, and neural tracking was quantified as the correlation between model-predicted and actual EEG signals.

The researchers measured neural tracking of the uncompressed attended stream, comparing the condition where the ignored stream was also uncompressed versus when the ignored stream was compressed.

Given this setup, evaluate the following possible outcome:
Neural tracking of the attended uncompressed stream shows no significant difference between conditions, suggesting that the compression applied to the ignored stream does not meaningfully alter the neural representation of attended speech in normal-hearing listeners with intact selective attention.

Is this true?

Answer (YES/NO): YES